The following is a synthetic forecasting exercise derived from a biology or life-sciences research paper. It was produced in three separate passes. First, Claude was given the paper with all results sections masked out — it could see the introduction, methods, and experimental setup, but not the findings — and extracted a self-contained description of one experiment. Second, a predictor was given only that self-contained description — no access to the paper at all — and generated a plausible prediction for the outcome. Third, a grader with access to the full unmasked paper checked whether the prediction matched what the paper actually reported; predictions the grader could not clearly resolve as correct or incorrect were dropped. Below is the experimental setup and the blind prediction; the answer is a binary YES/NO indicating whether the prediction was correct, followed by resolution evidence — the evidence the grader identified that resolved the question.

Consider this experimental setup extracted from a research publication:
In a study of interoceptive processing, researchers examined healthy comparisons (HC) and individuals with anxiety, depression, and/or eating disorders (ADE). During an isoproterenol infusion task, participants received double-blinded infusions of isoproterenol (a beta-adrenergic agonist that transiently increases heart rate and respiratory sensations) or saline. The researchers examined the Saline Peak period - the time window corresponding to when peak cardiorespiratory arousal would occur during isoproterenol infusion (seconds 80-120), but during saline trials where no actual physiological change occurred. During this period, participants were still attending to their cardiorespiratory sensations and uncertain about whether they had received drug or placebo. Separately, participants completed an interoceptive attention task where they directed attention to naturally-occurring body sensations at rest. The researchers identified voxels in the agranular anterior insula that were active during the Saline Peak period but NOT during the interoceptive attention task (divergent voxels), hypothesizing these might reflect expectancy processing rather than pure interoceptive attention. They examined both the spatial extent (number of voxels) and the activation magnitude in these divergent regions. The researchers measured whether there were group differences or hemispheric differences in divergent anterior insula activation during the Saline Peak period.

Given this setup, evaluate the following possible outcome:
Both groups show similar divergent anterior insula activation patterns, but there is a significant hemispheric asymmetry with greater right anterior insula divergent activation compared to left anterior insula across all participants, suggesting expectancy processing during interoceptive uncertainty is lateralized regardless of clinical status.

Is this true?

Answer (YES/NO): NO